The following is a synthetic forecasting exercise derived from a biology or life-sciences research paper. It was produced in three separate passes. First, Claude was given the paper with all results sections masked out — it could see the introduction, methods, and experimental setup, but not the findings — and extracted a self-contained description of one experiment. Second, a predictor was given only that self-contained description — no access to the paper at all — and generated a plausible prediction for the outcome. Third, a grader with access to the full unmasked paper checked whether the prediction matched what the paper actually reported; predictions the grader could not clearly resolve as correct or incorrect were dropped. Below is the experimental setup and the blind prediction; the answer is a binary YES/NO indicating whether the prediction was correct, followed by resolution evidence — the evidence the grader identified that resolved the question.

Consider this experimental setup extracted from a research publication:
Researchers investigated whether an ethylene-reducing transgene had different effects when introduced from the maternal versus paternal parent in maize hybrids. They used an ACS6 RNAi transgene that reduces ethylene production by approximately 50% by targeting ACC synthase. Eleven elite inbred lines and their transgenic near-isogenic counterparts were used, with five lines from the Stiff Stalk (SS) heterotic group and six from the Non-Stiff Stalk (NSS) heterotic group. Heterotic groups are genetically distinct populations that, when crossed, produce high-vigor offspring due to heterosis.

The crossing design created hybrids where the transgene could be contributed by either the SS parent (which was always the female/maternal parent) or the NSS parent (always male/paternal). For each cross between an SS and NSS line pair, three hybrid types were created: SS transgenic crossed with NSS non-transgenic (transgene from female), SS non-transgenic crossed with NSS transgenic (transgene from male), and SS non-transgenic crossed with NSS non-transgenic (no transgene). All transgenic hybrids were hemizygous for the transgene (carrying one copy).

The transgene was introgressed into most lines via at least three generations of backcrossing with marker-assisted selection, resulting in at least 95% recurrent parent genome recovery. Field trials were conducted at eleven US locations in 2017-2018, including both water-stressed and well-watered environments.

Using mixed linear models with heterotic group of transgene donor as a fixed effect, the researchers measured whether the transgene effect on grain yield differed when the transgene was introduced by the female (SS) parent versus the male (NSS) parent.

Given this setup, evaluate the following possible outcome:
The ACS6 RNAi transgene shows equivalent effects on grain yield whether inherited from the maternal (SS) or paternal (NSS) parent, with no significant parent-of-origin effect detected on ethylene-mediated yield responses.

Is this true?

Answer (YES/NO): NO